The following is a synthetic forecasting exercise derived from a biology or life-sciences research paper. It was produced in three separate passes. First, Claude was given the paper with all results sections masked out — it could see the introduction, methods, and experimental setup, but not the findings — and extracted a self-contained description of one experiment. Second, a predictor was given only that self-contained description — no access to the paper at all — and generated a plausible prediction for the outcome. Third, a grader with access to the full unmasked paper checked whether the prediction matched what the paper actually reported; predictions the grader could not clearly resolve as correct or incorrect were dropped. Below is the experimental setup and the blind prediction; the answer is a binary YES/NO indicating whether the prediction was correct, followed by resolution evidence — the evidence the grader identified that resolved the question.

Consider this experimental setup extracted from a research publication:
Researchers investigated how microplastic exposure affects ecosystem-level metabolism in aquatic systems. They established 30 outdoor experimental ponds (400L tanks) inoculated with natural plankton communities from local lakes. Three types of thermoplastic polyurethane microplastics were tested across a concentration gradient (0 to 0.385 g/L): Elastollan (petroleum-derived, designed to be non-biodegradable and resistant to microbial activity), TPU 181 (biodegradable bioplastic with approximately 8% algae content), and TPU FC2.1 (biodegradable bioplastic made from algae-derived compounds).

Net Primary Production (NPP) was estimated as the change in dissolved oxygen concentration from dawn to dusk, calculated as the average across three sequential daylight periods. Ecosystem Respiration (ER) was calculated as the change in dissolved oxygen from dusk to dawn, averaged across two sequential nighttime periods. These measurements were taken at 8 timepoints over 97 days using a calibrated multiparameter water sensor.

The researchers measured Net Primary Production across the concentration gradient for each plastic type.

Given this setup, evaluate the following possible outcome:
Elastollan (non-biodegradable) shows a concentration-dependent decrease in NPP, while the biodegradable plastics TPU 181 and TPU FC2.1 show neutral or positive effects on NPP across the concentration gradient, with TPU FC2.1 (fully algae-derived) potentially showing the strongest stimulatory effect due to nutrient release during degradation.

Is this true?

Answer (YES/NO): NO